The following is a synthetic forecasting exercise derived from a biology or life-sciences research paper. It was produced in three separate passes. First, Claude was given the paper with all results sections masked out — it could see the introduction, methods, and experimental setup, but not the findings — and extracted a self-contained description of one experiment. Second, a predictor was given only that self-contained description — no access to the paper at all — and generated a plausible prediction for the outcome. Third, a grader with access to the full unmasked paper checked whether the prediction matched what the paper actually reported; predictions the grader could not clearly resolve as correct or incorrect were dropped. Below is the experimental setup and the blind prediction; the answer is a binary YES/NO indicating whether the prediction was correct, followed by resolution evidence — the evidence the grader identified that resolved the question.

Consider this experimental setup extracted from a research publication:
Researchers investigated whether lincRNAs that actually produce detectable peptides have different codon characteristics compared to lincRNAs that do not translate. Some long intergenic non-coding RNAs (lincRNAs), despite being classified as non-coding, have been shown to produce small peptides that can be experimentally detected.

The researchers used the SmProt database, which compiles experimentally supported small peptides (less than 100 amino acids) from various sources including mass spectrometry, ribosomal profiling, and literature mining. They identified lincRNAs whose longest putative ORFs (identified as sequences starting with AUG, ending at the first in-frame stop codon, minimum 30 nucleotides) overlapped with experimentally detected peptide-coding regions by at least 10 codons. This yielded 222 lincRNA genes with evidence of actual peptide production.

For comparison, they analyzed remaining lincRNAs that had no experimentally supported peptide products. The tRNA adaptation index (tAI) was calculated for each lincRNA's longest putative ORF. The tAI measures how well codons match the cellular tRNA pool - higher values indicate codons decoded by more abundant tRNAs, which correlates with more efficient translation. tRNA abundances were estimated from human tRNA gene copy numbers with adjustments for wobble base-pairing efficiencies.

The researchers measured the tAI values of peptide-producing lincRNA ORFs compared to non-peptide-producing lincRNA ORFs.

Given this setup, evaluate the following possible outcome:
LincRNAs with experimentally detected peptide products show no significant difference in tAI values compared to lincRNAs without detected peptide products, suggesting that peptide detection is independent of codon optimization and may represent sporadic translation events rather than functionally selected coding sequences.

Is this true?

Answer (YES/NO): NO